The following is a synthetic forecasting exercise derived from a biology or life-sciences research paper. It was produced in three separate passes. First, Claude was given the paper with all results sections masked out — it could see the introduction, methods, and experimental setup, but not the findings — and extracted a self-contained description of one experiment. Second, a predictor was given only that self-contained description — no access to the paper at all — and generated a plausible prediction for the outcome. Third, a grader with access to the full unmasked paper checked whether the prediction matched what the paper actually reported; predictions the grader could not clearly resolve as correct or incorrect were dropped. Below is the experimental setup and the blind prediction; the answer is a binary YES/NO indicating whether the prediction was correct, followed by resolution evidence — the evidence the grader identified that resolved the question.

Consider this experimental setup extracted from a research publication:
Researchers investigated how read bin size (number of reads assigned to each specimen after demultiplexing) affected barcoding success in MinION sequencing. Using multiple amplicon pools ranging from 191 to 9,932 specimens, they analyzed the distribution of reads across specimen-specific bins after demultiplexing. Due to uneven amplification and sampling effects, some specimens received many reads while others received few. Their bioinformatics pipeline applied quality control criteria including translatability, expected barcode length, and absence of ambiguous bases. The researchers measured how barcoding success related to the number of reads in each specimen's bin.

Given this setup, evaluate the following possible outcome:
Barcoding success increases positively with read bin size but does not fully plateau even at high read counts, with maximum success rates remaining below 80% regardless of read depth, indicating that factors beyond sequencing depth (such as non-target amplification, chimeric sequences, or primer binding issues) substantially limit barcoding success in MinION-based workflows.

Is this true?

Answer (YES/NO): NO